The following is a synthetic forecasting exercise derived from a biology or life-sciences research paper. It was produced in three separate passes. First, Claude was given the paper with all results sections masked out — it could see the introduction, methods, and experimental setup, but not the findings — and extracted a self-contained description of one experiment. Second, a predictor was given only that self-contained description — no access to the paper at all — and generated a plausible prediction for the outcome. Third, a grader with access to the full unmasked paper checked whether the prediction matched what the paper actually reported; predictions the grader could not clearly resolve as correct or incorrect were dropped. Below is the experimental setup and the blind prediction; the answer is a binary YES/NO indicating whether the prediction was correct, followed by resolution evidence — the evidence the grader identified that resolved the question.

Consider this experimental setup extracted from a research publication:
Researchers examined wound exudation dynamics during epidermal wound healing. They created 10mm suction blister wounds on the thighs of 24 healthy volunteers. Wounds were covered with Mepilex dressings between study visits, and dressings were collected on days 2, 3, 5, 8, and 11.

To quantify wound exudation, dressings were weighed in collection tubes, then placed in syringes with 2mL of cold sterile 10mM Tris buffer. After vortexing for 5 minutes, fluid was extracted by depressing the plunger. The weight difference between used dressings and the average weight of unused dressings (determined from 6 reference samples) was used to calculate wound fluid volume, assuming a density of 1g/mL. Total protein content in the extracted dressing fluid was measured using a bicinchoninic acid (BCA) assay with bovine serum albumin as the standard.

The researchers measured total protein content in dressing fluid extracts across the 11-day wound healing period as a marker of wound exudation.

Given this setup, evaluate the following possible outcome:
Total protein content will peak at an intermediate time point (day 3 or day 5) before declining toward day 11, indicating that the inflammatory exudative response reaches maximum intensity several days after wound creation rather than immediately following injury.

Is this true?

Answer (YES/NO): YES